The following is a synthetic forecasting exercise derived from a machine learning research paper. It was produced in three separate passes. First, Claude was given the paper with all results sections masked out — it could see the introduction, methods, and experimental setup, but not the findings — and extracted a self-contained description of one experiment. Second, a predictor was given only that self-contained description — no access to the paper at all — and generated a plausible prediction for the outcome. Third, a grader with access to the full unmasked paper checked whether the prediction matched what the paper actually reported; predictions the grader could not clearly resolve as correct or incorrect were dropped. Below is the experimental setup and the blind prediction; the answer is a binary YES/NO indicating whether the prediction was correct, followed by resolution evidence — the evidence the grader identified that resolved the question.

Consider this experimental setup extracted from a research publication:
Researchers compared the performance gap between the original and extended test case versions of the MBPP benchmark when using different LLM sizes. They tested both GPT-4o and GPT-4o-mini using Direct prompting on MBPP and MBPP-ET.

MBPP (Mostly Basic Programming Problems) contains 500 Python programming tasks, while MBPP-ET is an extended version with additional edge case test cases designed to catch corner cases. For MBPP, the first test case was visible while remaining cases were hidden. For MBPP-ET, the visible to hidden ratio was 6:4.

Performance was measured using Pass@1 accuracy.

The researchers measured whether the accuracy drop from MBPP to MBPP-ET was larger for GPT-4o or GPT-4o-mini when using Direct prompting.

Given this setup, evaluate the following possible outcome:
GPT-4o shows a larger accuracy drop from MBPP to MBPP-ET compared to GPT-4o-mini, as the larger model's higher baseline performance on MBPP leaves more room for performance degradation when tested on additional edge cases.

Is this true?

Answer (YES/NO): NO